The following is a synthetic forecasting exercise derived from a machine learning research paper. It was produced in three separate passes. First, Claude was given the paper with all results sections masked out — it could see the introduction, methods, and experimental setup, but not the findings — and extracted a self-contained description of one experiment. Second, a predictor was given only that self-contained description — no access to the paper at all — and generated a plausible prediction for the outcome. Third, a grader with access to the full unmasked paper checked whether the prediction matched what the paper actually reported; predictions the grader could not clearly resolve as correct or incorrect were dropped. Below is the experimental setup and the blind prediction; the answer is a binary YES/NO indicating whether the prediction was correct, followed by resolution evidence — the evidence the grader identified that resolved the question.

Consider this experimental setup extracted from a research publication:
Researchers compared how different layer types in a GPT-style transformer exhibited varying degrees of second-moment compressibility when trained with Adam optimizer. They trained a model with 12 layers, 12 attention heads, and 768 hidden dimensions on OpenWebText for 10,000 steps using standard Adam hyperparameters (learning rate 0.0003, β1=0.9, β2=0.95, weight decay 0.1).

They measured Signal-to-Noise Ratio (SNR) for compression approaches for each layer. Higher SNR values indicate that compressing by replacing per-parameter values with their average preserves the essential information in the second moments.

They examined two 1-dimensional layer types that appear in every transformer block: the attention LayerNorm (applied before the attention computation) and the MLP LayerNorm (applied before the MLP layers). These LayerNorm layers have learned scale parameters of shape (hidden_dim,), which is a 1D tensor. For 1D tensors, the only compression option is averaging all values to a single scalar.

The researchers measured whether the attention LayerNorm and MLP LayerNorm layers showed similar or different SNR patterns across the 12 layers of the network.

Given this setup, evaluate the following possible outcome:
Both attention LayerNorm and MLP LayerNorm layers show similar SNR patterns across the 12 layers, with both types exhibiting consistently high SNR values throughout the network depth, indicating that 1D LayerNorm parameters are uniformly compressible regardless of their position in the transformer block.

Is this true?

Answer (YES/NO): NO